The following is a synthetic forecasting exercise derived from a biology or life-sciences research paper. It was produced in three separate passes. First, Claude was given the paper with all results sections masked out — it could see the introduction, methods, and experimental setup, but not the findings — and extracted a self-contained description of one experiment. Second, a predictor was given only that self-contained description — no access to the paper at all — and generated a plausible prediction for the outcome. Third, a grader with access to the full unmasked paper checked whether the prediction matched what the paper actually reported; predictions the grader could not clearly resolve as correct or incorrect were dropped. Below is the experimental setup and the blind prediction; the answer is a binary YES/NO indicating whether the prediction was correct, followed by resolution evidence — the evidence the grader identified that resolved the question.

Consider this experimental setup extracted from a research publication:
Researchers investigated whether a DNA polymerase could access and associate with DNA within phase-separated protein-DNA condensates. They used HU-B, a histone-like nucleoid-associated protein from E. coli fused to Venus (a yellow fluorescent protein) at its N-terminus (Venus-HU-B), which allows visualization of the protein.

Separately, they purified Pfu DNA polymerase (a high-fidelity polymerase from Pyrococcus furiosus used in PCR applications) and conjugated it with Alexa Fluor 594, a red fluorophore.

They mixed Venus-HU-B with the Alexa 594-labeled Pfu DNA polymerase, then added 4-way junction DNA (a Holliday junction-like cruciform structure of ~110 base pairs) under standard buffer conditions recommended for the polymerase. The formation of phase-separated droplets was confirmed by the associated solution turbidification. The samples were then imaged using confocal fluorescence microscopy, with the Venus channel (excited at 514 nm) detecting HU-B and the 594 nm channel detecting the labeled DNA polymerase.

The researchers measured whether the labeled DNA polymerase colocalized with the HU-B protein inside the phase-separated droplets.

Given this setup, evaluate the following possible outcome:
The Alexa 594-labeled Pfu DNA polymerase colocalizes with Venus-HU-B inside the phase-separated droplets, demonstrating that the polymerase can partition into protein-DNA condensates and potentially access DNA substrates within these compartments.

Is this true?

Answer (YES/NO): YES